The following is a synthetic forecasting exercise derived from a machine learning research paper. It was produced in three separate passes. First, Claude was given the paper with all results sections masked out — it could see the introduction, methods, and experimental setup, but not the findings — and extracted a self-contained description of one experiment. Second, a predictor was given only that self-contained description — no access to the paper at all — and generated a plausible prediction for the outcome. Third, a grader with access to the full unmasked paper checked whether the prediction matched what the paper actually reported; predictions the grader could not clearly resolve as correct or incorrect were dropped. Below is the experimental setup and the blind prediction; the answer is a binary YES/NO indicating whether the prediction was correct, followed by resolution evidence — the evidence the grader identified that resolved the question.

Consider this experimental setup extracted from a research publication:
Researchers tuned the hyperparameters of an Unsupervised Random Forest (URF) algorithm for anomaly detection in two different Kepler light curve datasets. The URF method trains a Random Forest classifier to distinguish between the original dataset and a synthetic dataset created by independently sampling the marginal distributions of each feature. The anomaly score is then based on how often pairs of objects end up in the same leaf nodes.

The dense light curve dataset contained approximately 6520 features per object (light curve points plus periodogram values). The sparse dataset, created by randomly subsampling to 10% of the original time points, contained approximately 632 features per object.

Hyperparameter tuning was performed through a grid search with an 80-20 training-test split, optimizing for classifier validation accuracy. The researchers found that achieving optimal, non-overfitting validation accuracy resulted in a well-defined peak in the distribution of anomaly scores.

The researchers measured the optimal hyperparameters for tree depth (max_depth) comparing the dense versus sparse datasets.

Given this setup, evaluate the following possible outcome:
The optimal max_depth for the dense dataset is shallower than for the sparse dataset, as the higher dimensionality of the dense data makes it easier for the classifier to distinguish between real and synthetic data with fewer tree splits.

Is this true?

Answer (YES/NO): YES